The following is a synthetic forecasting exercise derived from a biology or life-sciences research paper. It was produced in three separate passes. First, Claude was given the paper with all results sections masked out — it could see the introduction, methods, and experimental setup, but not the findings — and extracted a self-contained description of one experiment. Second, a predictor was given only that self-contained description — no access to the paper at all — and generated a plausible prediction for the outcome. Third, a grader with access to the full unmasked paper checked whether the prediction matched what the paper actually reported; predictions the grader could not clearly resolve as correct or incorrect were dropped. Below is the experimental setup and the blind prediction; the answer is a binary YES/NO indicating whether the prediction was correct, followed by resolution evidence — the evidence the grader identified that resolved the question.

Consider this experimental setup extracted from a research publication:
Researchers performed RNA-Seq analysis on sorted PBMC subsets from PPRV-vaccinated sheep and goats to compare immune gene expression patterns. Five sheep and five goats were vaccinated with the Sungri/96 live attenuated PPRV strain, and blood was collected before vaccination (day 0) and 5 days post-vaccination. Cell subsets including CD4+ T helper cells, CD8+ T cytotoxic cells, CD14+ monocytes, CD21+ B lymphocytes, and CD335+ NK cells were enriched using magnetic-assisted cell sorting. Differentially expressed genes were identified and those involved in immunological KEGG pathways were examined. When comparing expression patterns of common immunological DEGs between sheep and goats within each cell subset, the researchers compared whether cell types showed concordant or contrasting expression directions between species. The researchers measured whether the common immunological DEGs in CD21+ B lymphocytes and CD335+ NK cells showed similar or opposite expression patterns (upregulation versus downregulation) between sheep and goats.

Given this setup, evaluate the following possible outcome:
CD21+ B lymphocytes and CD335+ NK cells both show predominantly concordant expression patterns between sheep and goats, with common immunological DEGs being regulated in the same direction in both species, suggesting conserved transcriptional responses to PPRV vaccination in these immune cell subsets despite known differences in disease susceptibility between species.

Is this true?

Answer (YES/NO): NO